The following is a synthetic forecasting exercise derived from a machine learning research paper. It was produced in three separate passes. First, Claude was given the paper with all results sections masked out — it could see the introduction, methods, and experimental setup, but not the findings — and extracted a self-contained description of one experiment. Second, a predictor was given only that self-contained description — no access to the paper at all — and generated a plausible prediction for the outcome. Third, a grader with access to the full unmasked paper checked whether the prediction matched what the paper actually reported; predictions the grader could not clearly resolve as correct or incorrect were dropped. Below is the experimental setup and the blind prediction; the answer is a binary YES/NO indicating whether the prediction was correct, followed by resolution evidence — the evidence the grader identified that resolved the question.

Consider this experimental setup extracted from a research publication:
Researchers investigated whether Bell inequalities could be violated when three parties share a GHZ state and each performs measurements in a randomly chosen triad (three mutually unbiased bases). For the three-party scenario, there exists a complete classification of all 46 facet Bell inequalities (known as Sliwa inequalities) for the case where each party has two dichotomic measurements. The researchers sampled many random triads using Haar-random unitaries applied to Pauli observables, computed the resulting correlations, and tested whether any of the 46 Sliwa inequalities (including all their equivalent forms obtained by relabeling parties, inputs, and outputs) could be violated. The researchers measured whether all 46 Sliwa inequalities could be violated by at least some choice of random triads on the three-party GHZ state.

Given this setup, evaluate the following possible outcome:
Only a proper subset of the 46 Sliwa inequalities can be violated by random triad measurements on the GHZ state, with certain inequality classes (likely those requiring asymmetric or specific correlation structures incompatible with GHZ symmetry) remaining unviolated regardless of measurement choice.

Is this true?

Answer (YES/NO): NO